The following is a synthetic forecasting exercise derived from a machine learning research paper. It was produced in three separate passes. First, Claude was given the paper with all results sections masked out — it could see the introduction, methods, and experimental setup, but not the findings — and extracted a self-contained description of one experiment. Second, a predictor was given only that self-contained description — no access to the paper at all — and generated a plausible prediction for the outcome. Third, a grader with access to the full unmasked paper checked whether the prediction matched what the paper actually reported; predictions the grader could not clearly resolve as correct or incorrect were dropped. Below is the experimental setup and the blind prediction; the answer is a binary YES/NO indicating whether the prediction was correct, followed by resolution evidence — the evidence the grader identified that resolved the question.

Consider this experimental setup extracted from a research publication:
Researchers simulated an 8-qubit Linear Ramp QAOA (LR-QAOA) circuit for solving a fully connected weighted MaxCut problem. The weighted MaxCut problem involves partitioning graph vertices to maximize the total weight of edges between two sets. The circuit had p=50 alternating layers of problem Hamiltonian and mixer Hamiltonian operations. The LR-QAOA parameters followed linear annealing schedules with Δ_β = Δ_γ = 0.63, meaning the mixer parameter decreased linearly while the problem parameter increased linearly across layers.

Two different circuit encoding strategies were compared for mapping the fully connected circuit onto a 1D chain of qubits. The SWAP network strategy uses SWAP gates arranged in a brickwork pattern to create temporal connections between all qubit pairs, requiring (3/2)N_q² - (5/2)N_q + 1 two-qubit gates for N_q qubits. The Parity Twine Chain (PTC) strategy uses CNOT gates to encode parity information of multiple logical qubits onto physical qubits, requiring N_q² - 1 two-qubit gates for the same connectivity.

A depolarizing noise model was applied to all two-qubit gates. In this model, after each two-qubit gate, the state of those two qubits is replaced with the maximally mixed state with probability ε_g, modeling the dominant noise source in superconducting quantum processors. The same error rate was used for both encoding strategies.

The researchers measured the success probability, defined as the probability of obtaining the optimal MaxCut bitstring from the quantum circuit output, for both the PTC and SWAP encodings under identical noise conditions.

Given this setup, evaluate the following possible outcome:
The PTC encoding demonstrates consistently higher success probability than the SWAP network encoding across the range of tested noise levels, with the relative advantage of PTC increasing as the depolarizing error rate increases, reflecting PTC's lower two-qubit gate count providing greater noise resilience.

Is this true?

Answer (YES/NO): NO